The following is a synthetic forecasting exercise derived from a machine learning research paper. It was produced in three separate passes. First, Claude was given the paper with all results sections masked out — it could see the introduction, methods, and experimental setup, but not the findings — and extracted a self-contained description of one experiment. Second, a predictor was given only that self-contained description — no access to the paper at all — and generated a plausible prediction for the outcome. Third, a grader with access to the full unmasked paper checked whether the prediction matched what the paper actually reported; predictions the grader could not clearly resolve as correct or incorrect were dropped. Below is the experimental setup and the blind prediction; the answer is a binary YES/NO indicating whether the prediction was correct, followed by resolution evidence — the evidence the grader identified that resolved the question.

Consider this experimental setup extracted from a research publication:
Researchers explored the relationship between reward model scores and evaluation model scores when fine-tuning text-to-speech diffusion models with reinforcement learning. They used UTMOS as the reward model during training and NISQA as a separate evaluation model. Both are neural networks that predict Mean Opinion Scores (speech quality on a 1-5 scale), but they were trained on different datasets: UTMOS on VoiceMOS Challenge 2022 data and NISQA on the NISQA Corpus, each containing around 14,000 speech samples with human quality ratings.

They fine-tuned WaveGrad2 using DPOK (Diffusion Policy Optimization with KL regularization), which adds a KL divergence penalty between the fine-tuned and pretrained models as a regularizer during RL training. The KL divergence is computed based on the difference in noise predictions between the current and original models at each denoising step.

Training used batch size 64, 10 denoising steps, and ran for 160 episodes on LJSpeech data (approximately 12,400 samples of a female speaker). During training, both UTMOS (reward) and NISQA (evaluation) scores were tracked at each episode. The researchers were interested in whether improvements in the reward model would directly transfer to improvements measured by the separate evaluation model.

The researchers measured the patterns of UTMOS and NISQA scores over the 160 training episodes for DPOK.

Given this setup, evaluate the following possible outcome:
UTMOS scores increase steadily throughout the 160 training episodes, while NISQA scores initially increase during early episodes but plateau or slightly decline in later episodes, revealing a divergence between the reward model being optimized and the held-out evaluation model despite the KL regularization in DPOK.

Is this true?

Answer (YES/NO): NO